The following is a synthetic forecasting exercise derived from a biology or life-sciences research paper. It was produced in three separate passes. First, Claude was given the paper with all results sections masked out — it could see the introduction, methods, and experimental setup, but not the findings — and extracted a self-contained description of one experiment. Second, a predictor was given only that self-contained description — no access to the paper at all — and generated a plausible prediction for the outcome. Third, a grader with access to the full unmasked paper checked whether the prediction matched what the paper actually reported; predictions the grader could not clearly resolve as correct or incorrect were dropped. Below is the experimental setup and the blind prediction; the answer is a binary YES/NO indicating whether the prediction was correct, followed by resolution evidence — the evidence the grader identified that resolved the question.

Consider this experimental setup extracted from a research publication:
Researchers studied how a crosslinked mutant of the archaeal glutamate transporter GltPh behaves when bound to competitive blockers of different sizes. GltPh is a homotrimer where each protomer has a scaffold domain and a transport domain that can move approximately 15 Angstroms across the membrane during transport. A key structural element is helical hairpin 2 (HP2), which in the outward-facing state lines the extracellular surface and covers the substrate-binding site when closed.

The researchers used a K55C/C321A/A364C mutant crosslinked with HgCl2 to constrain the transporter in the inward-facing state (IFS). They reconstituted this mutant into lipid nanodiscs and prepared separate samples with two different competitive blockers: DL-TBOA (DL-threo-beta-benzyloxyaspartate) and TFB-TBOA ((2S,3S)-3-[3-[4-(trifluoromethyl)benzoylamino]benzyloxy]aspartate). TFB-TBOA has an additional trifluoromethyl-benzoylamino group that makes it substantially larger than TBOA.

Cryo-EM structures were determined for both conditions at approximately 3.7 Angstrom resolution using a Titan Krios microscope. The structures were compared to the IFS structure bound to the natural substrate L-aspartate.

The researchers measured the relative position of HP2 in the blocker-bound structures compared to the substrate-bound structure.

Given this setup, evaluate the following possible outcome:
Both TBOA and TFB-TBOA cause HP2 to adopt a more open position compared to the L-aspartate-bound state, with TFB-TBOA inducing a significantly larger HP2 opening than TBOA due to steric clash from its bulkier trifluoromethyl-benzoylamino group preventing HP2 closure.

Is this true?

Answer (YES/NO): NO